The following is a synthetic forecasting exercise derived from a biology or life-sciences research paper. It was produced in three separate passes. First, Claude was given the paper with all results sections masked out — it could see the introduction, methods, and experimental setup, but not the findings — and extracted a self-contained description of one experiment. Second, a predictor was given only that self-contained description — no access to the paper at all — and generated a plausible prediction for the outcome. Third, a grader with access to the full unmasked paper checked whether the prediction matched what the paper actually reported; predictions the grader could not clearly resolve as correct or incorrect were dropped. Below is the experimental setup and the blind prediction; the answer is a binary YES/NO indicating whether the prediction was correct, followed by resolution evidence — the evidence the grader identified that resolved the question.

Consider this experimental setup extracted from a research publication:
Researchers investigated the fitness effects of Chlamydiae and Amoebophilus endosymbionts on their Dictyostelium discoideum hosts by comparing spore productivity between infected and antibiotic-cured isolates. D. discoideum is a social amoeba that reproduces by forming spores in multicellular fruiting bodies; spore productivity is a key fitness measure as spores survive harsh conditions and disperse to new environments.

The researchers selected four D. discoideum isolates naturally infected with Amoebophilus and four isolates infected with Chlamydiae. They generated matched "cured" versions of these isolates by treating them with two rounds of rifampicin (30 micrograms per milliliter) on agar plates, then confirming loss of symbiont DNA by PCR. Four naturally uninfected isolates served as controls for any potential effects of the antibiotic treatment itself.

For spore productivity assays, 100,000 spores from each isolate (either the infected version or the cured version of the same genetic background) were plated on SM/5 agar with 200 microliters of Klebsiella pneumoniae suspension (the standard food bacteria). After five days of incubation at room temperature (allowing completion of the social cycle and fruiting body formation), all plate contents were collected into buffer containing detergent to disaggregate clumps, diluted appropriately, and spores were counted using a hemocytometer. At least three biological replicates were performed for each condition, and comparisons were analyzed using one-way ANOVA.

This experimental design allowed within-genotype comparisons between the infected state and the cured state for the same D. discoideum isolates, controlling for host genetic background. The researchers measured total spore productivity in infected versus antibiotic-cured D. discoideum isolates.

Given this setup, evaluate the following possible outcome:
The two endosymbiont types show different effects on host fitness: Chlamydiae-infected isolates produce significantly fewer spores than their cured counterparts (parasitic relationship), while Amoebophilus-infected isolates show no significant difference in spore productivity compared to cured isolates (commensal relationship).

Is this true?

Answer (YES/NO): NO